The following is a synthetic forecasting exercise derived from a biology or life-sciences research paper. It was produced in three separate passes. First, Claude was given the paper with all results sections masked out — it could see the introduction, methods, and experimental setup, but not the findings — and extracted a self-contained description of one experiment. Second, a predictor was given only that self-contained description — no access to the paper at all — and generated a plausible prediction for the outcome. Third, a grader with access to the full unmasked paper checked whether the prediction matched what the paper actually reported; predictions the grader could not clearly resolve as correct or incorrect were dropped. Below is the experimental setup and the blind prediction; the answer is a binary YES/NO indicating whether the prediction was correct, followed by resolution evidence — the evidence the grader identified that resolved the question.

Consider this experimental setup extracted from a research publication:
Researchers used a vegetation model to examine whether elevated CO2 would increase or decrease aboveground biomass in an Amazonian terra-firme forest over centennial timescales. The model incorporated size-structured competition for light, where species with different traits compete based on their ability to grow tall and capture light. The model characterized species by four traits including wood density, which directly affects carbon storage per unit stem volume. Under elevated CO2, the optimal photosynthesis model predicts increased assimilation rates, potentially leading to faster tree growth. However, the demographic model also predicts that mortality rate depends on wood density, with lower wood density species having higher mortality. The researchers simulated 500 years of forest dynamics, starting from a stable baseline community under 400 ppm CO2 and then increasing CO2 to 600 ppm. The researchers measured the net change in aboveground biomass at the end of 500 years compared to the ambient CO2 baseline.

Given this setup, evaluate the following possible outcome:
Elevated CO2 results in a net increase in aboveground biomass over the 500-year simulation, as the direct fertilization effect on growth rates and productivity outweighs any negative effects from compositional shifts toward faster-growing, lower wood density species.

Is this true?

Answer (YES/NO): YES